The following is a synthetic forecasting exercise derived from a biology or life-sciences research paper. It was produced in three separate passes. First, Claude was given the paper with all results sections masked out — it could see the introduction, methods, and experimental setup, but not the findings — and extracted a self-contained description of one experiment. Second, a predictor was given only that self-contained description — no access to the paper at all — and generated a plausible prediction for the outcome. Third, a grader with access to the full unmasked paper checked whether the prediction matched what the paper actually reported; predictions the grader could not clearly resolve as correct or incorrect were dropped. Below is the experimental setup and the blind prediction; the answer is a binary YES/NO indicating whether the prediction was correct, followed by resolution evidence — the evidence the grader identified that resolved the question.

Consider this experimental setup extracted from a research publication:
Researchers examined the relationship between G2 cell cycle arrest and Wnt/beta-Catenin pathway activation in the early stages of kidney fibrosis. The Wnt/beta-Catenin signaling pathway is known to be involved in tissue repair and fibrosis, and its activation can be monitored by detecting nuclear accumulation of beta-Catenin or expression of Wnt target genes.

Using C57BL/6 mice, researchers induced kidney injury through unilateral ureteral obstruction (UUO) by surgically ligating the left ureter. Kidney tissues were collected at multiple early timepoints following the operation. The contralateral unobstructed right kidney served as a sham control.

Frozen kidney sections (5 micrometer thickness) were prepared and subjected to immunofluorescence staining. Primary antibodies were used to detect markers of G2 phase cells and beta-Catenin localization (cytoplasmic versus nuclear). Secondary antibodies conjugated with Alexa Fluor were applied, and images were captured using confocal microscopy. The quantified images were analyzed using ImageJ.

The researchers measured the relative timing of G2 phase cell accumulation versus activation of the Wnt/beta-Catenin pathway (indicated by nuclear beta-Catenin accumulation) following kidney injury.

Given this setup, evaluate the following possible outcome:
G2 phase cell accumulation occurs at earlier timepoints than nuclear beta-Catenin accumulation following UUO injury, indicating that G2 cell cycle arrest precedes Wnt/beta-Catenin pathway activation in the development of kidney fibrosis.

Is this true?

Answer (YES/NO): YES